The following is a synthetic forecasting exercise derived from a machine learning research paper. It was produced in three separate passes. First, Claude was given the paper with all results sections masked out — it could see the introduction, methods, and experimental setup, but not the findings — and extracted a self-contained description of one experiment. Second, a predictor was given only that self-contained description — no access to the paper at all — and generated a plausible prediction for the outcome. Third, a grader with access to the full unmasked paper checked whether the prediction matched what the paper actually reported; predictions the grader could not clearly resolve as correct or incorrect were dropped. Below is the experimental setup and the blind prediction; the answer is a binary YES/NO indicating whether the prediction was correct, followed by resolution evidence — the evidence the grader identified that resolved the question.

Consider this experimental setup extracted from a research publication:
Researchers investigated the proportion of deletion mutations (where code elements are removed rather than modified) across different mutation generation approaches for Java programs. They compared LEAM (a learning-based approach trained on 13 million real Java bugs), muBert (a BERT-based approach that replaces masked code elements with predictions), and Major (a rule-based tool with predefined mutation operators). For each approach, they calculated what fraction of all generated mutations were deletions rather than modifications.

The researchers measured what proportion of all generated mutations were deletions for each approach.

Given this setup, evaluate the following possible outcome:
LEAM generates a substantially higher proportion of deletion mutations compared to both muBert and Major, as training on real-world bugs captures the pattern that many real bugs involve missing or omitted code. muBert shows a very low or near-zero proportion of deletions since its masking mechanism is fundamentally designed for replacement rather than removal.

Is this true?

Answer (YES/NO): YES